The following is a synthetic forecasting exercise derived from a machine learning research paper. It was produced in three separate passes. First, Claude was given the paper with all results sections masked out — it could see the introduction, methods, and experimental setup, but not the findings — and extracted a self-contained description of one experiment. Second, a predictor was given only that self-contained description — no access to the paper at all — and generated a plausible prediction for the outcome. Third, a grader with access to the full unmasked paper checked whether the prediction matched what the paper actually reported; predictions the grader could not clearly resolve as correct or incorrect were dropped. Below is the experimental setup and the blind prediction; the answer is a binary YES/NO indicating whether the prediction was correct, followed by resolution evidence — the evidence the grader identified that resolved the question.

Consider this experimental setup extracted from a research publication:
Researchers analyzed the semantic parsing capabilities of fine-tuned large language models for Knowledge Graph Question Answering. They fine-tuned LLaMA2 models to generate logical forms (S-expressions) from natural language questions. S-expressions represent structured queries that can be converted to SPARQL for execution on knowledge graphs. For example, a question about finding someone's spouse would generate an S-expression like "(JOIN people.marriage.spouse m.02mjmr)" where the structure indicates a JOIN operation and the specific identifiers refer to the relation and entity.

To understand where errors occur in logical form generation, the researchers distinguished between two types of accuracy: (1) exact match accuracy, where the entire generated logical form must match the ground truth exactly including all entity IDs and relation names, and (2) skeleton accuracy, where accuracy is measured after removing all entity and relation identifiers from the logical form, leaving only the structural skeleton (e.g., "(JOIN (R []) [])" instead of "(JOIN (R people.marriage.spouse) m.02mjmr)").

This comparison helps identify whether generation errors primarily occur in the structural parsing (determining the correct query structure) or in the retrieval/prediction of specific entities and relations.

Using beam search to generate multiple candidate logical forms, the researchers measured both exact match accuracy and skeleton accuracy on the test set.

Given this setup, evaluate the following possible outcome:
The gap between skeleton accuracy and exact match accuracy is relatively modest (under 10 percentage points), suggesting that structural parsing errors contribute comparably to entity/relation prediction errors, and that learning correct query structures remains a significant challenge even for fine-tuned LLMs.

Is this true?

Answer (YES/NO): NO